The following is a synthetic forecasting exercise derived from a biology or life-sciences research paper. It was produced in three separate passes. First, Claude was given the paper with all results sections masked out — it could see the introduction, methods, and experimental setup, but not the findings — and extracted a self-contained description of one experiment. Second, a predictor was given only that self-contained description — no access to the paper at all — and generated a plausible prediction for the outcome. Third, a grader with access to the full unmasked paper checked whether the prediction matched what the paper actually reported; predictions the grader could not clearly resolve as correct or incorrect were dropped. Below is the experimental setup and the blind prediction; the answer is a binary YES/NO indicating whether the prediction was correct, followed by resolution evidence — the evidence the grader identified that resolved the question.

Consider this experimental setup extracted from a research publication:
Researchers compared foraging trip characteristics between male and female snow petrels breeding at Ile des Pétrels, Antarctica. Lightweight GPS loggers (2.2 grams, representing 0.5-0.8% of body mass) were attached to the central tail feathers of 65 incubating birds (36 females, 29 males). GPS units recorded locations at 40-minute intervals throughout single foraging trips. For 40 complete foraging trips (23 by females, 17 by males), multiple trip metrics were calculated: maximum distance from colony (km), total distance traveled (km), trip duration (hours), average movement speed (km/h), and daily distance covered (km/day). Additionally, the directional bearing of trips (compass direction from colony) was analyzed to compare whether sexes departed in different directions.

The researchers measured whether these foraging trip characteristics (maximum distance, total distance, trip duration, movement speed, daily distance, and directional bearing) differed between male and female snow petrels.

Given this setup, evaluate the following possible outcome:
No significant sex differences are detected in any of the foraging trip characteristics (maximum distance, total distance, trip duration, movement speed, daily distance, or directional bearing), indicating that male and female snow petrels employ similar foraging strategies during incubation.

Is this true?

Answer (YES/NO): YES